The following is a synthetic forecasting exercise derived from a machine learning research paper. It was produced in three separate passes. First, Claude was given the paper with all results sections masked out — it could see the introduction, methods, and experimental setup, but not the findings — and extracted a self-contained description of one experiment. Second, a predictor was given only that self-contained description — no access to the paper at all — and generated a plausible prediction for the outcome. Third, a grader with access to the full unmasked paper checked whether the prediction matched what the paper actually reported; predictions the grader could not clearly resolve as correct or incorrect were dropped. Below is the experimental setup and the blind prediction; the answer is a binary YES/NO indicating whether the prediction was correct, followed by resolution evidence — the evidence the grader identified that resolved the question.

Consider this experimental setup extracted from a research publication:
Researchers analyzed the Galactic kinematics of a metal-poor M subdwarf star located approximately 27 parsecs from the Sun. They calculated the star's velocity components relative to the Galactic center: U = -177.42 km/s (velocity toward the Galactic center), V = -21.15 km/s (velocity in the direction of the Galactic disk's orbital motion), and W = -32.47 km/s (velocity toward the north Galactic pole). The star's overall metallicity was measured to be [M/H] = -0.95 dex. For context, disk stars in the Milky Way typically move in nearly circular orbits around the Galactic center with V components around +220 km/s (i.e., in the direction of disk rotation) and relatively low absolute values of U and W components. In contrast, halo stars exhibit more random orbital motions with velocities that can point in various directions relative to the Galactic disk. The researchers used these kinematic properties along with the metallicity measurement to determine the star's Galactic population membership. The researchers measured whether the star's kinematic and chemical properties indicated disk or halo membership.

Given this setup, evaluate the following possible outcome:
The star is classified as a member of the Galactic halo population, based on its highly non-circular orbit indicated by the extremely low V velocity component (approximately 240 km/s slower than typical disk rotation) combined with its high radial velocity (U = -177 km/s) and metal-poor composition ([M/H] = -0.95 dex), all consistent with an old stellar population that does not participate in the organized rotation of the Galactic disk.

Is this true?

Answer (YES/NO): YES